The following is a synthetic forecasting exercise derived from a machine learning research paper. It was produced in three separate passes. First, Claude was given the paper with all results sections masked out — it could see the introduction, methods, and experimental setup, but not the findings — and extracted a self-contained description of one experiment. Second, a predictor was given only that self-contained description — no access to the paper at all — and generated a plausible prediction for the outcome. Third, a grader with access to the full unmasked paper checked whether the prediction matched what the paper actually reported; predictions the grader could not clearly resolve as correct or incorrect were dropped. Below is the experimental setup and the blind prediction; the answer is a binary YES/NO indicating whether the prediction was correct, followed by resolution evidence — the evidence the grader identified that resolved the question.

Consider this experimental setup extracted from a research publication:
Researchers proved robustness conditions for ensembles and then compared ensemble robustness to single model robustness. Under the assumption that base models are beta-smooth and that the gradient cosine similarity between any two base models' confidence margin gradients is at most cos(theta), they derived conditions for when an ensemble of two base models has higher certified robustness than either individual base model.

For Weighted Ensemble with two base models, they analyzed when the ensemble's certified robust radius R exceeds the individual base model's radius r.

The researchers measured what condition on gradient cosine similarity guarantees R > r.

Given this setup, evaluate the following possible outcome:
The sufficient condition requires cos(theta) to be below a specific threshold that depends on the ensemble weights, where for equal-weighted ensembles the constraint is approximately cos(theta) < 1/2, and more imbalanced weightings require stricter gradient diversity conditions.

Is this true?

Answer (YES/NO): NO